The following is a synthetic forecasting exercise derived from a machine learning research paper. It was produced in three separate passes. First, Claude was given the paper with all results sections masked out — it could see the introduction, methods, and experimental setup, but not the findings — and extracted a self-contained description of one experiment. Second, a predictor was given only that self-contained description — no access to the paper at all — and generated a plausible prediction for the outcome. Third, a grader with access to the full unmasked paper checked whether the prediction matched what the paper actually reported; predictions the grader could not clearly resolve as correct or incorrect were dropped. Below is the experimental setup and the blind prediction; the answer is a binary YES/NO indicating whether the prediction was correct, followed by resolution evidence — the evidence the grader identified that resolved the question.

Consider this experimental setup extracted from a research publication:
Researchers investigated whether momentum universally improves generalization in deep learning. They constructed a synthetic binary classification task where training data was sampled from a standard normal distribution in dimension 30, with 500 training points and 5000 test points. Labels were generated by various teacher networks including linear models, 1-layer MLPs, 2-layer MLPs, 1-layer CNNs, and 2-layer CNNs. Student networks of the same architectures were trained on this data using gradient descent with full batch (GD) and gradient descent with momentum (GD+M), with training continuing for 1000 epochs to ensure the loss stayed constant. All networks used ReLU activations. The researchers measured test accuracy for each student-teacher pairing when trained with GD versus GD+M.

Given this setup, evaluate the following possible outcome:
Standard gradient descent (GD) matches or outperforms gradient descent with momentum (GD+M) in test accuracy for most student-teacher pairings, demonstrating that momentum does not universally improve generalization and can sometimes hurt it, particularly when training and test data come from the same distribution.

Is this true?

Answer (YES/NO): YES